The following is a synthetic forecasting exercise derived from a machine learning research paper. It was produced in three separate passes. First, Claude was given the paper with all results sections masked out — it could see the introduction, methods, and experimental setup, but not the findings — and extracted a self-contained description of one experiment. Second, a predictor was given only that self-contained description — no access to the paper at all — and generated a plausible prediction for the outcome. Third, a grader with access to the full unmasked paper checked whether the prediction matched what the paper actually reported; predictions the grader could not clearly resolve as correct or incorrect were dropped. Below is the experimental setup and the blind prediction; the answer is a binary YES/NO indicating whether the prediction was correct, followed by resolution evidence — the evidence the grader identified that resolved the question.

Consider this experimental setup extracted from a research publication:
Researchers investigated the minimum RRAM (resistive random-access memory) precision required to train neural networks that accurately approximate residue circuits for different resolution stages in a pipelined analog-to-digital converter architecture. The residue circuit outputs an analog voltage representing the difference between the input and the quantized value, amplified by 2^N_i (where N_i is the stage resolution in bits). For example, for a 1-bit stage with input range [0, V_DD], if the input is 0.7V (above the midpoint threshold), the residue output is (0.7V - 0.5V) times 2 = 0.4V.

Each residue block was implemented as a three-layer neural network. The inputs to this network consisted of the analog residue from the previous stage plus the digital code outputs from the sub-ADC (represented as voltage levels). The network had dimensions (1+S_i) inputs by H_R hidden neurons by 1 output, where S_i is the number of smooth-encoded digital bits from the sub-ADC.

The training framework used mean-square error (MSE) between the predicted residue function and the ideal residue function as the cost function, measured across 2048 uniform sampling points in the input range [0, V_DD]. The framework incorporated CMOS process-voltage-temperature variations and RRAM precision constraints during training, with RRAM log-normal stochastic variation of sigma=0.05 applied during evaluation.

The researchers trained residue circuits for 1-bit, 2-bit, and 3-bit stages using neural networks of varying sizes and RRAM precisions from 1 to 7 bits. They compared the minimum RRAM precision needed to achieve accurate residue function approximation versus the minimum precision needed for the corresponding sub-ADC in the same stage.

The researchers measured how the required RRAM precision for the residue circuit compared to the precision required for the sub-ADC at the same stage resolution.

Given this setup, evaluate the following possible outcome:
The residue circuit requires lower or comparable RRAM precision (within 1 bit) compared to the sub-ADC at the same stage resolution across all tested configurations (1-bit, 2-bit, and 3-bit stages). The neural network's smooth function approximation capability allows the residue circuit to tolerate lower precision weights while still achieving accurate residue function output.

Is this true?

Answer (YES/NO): NO